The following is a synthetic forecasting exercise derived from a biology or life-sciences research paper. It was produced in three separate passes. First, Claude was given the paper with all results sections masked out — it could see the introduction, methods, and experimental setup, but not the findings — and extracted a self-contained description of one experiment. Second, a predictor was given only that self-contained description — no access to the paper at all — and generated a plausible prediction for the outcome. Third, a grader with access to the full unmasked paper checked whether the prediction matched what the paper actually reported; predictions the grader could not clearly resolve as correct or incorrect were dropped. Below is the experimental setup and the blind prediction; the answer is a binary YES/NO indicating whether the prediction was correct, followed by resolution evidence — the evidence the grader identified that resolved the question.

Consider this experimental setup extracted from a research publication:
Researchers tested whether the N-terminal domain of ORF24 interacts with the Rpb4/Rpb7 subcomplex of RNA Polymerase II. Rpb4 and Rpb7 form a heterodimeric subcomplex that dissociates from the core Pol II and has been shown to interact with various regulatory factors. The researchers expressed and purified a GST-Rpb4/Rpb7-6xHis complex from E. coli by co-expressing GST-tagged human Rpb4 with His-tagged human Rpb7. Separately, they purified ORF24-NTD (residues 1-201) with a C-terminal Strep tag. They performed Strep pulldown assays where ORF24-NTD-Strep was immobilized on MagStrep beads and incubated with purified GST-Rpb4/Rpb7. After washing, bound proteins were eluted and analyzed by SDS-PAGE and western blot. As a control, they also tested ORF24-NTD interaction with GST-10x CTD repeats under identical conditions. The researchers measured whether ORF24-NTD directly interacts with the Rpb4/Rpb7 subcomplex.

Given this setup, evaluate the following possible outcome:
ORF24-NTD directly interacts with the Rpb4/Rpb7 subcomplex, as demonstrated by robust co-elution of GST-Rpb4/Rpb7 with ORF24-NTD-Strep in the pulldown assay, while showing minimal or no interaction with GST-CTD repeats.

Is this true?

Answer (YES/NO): NO